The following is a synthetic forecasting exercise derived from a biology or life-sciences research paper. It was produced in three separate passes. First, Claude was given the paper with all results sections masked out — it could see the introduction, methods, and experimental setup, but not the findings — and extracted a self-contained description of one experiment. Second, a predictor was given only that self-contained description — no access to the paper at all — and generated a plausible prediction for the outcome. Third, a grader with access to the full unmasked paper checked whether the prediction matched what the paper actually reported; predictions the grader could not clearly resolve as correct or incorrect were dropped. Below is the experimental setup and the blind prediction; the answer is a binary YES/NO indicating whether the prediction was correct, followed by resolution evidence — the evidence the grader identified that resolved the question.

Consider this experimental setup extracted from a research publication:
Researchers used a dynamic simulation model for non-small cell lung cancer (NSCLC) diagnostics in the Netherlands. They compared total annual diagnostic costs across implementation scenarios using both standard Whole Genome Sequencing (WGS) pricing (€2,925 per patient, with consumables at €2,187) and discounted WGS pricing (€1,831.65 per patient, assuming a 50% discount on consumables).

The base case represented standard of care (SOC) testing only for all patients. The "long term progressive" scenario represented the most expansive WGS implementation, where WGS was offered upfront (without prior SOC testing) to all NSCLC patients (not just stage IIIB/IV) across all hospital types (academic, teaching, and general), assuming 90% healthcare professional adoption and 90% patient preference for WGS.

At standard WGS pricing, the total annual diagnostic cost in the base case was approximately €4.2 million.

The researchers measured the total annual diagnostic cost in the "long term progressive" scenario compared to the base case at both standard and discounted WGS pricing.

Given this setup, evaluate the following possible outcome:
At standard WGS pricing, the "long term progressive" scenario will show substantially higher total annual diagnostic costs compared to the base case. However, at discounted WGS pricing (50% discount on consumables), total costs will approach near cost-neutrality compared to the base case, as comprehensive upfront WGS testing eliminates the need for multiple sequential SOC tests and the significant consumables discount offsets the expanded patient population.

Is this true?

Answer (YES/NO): NO